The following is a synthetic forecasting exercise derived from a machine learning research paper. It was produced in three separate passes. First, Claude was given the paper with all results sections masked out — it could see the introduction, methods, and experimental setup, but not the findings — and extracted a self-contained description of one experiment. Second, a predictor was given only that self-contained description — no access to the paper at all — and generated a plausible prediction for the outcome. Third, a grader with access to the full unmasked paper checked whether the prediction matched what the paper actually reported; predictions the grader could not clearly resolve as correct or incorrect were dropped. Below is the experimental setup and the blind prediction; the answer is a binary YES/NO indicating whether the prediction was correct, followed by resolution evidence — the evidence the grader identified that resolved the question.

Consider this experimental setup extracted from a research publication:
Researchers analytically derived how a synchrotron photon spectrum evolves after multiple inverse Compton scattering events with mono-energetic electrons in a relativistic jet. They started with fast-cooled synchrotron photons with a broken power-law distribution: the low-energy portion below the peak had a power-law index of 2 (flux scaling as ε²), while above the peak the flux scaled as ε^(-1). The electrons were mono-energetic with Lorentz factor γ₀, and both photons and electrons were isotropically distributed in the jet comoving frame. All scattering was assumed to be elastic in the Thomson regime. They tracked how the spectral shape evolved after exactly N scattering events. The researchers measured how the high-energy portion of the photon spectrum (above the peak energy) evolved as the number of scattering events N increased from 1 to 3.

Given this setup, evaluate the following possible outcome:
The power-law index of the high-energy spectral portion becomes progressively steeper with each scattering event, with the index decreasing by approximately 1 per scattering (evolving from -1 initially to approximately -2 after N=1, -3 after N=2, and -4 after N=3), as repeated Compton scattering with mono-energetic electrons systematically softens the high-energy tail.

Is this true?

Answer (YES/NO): NO